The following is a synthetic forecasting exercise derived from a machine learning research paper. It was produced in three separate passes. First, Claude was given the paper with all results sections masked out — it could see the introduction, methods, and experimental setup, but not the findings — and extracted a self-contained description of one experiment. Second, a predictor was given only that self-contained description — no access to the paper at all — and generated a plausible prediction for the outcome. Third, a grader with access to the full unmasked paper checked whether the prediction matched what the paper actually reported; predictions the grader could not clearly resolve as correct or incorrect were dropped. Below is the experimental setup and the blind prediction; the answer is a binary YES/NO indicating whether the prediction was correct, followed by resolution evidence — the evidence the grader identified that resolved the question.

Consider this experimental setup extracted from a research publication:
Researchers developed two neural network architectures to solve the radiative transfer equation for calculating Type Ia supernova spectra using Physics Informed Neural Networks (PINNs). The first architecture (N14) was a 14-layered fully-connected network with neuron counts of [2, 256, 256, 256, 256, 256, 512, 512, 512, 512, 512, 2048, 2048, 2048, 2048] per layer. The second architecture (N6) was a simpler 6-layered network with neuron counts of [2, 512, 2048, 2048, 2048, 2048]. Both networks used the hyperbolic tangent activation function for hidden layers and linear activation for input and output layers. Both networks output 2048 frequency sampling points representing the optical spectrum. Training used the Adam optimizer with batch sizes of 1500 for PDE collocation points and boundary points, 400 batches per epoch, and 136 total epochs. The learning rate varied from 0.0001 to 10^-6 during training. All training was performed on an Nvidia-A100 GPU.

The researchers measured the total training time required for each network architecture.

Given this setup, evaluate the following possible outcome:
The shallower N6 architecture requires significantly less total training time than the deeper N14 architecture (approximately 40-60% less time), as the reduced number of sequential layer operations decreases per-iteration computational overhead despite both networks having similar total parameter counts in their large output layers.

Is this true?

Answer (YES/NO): NO